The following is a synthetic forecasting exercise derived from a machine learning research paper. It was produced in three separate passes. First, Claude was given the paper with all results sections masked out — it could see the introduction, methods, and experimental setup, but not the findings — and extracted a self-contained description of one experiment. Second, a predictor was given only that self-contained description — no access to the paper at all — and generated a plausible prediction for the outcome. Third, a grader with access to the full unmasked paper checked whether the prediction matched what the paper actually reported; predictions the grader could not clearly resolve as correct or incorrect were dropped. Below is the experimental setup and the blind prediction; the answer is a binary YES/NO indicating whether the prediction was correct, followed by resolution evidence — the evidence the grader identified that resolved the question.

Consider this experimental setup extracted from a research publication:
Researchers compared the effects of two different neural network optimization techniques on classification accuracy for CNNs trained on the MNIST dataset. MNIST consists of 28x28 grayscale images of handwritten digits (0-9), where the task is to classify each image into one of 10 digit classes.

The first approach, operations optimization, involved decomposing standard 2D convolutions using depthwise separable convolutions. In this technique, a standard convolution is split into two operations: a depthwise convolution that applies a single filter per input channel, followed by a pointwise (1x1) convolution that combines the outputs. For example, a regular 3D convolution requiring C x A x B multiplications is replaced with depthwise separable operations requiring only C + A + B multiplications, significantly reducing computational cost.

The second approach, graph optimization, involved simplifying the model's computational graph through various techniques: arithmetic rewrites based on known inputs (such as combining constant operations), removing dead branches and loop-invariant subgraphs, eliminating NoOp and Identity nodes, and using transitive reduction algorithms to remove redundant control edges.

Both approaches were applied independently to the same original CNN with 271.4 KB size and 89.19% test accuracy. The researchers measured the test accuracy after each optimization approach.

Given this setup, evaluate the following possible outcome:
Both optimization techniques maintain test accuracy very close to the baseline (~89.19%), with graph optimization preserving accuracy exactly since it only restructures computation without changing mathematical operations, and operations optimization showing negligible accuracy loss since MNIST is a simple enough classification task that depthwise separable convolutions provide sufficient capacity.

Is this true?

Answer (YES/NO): NO